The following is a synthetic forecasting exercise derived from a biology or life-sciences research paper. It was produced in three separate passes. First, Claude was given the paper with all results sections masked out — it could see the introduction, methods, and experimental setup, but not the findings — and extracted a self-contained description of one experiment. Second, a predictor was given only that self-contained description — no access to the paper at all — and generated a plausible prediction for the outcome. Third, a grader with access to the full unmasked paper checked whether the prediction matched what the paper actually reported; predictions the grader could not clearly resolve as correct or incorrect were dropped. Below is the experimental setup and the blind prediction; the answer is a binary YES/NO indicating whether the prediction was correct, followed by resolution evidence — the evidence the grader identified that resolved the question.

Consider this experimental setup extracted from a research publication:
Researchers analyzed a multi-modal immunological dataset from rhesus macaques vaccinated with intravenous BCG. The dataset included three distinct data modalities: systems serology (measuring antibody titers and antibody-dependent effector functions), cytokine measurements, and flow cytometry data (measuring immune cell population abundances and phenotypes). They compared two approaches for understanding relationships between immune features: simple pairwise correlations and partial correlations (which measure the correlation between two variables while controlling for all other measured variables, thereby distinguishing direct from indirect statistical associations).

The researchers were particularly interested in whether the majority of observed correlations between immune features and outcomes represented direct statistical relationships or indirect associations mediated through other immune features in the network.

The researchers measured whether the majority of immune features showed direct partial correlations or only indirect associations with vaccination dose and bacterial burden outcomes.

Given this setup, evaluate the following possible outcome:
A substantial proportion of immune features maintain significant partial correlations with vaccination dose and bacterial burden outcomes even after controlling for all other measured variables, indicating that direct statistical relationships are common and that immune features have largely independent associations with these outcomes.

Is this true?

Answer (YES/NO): NO